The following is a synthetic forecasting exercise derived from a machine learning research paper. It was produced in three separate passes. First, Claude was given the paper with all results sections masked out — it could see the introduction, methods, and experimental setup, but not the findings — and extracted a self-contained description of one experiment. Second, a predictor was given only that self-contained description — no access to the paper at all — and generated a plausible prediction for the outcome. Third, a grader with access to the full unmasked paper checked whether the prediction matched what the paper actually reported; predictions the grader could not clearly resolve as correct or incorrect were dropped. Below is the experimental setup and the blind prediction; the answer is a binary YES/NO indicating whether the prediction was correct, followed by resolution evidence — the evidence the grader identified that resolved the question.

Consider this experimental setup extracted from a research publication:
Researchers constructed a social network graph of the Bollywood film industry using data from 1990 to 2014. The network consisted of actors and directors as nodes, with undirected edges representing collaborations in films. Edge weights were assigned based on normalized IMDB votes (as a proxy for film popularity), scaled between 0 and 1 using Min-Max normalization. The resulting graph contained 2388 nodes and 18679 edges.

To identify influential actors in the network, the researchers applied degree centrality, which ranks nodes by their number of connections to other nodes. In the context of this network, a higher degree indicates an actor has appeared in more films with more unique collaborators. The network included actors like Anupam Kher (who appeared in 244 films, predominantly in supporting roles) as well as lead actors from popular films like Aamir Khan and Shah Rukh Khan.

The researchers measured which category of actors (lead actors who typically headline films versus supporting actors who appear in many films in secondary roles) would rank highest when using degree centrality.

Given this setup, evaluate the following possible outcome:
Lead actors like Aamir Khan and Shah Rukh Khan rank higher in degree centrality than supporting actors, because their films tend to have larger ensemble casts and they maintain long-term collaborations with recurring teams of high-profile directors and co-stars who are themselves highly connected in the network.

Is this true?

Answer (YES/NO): NO